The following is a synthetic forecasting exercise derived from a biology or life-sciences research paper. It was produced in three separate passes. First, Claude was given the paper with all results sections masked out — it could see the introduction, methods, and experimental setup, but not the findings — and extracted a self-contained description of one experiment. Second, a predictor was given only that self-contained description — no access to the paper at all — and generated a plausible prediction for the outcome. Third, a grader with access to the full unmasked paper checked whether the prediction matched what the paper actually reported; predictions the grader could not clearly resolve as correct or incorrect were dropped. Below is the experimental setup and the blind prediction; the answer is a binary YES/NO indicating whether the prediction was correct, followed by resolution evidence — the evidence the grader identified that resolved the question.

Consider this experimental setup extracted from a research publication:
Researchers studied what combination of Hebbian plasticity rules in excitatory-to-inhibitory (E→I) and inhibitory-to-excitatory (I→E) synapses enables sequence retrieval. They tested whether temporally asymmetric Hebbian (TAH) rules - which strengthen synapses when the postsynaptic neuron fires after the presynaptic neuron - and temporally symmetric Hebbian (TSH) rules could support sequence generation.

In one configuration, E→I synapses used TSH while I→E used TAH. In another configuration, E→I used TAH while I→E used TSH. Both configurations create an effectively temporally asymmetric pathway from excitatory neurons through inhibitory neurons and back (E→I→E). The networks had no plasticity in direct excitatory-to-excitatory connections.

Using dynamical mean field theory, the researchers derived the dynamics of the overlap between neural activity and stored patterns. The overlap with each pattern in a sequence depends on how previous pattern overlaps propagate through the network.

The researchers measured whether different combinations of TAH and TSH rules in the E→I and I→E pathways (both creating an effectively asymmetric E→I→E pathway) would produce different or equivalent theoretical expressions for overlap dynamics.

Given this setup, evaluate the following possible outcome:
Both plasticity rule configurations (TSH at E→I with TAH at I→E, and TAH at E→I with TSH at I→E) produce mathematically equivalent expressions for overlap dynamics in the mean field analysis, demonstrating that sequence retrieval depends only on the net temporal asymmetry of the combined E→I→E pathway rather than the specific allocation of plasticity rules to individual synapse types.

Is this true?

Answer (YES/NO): YES